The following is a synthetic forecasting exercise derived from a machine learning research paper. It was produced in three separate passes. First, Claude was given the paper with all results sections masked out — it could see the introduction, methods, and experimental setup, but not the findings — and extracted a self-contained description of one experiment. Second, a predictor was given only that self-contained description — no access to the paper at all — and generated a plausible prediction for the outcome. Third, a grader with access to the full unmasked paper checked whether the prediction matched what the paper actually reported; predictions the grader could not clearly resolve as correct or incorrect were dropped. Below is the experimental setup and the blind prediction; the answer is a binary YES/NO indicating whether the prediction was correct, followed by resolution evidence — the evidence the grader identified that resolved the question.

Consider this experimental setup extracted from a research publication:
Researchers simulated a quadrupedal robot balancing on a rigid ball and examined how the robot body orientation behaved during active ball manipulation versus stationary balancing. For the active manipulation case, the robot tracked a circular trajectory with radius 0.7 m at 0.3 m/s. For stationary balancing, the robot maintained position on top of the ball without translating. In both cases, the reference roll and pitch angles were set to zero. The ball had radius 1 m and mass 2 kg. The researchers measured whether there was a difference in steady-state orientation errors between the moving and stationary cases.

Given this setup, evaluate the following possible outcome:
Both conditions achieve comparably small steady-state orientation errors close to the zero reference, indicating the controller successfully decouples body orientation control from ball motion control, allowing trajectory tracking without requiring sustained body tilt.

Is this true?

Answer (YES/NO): NO